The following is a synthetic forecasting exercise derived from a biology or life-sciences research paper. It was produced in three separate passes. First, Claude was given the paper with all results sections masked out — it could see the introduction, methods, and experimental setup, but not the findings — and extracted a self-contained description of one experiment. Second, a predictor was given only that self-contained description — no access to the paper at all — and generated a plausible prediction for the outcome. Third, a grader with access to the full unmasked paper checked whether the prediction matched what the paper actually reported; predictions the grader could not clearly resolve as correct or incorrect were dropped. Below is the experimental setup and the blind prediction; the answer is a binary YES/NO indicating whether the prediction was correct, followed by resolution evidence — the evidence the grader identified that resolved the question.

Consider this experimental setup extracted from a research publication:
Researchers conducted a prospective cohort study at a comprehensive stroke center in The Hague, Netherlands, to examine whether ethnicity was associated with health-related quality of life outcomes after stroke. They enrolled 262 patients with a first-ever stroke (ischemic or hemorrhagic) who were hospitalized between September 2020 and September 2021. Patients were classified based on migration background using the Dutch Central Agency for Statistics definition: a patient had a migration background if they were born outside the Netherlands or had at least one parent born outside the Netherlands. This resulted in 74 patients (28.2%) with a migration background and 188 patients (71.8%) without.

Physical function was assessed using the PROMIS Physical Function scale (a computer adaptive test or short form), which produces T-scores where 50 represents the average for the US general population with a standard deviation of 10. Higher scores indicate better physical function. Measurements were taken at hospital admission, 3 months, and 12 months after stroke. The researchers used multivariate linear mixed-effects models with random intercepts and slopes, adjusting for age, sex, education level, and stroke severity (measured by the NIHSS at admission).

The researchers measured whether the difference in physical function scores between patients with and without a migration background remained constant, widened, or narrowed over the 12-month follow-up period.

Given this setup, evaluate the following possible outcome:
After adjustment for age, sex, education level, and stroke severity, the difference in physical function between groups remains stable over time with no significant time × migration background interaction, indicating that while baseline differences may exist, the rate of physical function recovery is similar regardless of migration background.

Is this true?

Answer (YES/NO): NO